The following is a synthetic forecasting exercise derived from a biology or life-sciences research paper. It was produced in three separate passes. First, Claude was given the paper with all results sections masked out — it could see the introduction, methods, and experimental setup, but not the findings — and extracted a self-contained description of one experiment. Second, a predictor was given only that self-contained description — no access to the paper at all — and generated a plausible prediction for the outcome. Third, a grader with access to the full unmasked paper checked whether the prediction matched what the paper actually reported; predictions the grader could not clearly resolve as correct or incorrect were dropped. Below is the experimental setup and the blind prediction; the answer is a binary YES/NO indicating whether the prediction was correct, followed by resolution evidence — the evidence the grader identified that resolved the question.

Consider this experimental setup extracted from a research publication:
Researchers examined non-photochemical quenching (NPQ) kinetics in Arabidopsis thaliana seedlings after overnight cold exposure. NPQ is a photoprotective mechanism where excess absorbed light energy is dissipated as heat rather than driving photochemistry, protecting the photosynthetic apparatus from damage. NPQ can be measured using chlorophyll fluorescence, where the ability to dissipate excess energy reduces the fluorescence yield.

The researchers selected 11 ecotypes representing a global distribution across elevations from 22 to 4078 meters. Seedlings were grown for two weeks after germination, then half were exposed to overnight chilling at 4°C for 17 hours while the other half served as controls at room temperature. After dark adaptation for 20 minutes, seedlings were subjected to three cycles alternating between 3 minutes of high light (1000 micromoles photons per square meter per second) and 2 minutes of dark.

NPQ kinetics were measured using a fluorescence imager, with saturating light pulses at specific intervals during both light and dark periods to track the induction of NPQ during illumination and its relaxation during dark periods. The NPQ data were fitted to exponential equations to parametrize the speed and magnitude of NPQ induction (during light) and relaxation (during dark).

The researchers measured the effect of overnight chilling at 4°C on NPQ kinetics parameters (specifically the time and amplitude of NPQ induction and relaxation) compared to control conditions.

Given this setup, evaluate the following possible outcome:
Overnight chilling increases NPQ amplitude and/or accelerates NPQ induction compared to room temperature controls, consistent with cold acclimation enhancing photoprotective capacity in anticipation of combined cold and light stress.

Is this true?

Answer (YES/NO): YES